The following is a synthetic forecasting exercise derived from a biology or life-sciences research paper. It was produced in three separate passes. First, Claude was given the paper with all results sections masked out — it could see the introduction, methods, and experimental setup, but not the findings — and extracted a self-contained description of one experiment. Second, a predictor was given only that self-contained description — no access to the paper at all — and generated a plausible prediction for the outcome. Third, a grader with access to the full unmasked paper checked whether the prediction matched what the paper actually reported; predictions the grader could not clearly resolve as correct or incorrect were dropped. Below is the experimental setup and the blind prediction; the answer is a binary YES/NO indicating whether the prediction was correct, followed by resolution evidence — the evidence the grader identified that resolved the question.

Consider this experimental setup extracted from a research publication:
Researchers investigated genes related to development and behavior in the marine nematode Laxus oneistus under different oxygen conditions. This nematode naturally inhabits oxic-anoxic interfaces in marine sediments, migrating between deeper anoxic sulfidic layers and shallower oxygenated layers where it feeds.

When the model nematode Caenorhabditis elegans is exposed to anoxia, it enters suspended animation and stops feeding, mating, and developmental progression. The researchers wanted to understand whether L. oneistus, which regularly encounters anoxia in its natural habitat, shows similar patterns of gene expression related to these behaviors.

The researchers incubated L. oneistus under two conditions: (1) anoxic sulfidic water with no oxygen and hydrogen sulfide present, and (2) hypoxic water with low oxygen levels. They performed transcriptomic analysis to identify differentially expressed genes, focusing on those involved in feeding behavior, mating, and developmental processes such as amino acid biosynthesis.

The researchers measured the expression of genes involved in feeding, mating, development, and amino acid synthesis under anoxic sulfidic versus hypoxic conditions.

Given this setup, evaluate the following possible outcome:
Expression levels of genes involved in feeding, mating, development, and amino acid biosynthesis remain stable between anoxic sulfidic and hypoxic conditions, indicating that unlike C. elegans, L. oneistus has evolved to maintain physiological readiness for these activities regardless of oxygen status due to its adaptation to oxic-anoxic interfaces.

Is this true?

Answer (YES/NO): NO